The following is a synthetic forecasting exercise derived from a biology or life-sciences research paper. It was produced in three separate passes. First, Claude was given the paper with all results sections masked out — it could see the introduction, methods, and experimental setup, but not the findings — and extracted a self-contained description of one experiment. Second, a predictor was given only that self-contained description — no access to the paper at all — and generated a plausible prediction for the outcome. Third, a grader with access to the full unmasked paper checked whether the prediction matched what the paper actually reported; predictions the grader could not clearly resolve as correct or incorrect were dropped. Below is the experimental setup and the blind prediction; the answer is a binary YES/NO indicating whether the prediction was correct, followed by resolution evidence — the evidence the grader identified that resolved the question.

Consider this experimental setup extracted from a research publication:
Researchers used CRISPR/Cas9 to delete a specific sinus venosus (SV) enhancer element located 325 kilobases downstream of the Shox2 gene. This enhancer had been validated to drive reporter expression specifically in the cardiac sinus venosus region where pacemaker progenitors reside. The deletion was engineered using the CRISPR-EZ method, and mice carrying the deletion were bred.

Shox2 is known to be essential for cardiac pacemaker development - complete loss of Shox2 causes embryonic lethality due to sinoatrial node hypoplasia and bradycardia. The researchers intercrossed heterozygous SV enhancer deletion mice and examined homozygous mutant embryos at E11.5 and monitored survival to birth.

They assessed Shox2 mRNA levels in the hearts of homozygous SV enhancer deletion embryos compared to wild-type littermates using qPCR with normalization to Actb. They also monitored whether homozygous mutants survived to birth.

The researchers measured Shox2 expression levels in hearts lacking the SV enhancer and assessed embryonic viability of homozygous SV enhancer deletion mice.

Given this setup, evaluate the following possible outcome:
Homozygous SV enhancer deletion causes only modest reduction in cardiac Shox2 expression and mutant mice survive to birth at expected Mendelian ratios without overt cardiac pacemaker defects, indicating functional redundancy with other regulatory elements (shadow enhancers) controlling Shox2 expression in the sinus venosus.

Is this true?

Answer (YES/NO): NO